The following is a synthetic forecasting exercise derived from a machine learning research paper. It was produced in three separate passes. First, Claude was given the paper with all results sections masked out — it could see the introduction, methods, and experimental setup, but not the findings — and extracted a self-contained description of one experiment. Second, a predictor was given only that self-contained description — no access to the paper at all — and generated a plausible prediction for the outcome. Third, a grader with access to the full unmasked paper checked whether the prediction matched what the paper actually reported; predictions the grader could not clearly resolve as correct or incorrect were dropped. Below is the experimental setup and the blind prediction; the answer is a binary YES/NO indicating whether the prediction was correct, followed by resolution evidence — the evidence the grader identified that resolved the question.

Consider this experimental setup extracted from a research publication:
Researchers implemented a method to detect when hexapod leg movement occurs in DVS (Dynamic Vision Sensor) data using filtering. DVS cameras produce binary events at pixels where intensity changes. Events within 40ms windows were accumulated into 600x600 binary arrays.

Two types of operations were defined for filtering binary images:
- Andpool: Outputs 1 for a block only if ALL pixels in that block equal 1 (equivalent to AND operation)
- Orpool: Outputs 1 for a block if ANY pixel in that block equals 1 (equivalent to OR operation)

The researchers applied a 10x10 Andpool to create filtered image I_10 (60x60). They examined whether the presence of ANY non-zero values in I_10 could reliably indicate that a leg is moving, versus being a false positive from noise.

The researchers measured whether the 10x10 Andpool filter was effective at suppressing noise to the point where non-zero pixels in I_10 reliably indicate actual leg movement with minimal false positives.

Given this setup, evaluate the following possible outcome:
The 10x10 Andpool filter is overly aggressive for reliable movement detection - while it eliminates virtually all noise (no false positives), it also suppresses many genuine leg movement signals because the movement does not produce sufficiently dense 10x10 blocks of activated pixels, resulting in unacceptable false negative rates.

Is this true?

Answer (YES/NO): NO